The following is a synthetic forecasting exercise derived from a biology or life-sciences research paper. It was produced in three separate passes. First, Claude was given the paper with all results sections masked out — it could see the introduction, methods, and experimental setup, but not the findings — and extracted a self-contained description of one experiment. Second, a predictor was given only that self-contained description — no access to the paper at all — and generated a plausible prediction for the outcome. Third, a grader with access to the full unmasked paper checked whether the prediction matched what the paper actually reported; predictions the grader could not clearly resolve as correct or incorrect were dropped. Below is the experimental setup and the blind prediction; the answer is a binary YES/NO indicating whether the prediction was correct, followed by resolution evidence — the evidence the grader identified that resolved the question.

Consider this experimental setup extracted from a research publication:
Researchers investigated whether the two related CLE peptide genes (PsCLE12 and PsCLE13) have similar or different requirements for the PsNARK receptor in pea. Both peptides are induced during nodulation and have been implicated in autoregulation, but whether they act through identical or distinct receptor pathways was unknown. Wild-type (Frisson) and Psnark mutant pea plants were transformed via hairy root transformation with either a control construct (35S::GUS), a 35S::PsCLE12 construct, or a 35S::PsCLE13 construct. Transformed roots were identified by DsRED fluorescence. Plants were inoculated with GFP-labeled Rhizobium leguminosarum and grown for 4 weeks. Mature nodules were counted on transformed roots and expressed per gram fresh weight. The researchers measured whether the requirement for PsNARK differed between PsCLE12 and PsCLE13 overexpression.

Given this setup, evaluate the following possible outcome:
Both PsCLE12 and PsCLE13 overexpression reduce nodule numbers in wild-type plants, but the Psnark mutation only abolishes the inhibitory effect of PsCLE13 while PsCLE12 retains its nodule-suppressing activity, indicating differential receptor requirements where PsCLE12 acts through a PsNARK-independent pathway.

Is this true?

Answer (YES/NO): NO